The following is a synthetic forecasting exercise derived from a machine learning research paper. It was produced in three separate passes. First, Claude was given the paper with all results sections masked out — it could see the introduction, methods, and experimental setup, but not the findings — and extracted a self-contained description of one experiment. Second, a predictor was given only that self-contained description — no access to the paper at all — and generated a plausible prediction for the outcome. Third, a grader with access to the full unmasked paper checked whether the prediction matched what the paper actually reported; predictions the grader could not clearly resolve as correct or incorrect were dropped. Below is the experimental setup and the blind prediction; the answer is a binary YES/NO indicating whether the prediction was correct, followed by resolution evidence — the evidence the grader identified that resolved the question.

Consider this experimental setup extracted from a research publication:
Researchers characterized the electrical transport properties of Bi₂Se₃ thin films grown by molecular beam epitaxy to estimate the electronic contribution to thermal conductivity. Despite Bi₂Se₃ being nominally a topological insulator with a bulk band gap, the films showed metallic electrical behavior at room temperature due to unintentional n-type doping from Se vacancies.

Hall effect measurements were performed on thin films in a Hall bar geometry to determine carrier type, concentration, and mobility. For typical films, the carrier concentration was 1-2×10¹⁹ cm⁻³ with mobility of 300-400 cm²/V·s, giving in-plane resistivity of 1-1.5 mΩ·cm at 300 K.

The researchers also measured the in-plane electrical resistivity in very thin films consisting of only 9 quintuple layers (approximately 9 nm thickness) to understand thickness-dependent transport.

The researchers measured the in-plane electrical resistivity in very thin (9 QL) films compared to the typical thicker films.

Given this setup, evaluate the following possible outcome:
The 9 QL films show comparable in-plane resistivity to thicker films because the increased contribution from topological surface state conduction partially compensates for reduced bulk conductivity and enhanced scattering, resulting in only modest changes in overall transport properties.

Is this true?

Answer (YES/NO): NO